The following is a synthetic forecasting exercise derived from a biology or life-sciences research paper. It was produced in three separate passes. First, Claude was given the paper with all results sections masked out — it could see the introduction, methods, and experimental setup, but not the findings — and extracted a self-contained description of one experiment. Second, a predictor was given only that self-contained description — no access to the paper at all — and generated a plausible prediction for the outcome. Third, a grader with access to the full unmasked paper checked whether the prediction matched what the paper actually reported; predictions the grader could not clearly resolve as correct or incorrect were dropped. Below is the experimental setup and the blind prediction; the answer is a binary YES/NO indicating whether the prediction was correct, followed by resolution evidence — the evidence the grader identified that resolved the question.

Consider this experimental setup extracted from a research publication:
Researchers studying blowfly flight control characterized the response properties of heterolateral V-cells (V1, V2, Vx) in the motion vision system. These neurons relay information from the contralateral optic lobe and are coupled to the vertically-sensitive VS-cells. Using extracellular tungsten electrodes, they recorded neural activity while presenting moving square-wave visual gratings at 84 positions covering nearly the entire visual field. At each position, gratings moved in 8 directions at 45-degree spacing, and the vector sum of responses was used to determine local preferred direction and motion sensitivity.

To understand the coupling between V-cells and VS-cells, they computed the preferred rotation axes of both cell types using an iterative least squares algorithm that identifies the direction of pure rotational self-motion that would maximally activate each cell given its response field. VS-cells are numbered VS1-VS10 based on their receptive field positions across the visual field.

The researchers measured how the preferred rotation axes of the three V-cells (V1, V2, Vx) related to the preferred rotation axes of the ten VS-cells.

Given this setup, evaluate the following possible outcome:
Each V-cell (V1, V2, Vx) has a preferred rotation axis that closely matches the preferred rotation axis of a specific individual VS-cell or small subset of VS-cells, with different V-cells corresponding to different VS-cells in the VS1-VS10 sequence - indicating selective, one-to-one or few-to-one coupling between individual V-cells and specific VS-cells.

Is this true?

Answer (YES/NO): YES